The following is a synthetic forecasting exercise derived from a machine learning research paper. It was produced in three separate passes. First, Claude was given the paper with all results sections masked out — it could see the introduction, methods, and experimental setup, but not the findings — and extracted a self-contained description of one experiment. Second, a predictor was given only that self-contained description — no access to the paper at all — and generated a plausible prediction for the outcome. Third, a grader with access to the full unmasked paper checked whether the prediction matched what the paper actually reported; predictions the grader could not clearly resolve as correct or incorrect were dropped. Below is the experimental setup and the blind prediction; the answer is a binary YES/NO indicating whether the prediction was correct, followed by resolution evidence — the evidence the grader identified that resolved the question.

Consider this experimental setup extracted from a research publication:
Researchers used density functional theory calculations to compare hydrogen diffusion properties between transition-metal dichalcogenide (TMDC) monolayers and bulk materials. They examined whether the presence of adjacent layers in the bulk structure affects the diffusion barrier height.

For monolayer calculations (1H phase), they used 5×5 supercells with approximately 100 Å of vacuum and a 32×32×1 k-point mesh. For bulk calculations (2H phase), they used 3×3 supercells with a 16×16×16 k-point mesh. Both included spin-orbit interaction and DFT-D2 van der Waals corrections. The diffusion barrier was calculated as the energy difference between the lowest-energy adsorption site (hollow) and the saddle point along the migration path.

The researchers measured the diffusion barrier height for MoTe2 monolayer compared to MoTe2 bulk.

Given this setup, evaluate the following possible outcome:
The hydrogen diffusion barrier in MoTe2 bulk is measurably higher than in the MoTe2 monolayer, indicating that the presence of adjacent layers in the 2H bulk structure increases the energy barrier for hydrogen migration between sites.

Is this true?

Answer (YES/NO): NO